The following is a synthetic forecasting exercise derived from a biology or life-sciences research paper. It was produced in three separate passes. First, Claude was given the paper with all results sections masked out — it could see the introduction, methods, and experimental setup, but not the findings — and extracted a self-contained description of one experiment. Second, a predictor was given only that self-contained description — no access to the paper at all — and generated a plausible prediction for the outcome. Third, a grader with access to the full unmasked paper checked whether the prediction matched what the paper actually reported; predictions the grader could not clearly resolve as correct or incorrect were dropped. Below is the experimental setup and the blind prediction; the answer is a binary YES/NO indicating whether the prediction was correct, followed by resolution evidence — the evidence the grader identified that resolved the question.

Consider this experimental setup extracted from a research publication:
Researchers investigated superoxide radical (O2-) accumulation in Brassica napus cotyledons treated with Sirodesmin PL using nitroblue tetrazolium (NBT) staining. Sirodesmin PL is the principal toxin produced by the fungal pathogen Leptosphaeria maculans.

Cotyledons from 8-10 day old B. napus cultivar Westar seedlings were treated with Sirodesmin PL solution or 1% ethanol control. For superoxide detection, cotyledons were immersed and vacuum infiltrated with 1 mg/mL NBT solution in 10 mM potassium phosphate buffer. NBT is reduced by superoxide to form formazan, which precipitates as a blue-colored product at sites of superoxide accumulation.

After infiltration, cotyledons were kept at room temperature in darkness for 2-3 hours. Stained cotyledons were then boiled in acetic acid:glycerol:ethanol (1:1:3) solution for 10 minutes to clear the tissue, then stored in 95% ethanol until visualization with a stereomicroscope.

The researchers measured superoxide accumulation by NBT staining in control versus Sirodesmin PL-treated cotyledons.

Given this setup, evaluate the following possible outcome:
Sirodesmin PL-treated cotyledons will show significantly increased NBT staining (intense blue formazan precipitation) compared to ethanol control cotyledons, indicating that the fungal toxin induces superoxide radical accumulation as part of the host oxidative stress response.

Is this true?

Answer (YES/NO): YES